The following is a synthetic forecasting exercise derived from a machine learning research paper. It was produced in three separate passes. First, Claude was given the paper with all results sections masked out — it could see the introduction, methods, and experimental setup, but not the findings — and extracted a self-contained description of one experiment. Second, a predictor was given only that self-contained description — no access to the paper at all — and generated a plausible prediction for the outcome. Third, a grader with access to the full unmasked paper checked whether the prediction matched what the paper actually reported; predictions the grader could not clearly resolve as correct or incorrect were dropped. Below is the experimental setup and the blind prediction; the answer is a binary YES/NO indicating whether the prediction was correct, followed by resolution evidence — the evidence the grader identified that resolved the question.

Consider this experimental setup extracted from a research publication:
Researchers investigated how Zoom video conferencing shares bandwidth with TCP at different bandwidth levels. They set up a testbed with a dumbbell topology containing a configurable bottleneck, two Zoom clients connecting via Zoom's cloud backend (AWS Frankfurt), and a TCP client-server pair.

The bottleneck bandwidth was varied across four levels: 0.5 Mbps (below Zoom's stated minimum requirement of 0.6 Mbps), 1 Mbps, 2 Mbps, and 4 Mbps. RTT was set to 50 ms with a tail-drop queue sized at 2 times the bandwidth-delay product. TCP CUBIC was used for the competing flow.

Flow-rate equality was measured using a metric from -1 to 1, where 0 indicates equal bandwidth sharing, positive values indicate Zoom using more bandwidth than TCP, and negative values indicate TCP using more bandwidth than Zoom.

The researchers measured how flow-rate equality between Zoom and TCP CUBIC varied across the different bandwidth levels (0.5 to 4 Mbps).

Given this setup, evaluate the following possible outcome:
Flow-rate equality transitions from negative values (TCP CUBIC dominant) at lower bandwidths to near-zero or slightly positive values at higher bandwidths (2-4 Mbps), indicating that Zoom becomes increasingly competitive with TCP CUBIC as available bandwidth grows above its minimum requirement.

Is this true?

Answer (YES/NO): NO